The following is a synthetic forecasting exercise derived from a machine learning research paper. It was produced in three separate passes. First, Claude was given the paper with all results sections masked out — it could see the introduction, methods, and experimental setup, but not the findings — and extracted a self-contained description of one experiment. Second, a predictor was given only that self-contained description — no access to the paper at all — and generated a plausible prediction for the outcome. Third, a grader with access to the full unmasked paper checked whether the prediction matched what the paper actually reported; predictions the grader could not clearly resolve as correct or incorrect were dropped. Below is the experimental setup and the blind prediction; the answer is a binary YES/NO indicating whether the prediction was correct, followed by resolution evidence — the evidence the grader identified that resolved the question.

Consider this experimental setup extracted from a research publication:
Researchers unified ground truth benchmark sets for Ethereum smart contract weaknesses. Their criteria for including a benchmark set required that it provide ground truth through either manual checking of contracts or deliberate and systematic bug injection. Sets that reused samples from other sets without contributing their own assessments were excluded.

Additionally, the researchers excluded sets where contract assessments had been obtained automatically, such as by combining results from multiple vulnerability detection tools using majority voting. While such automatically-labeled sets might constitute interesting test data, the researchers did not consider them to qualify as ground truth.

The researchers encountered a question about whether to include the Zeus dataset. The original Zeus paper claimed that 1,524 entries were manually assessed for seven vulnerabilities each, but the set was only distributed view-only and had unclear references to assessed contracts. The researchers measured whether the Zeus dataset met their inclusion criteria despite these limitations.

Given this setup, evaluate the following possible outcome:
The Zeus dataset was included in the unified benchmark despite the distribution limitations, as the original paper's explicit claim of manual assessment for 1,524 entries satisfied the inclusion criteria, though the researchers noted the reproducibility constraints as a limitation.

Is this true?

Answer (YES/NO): NO